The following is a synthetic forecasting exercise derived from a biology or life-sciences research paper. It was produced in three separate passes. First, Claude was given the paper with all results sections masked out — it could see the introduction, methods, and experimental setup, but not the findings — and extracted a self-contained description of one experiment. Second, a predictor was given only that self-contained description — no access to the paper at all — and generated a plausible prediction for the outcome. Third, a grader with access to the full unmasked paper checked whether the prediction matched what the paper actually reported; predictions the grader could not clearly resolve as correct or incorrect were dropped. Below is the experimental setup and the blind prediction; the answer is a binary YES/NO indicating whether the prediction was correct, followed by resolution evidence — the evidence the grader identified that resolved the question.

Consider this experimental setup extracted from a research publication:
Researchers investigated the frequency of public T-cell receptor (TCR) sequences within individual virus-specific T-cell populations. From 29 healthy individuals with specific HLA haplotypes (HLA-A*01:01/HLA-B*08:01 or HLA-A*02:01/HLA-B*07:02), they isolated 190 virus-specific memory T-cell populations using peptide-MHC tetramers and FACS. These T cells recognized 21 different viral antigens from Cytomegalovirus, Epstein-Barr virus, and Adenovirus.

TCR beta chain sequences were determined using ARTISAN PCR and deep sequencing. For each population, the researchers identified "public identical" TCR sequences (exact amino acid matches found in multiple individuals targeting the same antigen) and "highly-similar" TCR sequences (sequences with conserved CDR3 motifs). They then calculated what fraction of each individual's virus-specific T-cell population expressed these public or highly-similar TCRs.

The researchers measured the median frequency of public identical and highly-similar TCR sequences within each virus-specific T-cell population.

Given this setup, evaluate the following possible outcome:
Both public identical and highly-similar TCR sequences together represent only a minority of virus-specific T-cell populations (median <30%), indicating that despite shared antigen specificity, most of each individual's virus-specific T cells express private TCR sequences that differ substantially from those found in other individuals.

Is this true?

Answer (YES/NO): YES